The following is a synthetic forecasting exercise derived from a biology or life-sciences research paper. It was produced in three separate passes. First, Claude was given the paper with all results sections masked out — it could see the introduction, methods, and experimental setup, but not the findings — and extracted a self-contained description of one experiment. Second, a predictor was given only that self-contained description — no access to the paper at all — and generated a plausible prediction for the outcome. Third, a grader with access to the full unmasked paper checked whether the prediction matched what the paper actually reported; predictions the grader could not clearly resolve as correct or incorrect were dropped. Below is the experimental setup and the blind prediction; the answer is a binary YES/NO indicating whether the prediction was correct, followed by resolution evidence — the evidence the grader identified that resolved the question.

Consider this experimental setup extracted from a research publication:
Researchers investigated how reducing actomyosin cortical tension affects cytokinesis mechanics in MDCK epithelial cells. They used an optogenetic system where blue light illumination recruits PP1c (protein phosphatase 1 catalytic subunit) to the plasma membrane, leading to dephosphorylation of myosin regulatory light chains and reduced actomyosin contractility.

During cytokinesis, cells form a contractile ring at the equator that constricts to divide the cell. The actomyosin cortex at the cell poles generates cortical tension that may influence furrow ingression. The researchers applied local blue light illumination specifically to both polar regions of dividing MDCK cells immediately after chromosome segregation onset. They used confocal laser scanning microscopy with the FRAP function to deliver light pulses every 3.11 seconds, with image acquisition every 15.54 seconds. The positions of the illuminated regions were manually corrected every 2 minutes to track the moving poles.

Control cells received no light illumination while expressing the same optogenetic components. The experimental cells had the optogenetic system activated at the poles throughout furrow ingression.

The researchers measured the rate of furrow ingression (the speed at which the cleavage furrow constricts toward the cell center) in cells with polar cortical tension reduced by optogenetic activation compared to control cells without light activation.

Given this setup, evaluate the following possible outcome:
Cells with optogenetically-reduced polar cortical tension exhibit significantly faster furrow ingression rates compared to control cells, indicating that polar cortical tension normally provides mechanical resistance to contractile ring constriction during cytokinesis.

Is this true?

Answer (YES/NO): YES